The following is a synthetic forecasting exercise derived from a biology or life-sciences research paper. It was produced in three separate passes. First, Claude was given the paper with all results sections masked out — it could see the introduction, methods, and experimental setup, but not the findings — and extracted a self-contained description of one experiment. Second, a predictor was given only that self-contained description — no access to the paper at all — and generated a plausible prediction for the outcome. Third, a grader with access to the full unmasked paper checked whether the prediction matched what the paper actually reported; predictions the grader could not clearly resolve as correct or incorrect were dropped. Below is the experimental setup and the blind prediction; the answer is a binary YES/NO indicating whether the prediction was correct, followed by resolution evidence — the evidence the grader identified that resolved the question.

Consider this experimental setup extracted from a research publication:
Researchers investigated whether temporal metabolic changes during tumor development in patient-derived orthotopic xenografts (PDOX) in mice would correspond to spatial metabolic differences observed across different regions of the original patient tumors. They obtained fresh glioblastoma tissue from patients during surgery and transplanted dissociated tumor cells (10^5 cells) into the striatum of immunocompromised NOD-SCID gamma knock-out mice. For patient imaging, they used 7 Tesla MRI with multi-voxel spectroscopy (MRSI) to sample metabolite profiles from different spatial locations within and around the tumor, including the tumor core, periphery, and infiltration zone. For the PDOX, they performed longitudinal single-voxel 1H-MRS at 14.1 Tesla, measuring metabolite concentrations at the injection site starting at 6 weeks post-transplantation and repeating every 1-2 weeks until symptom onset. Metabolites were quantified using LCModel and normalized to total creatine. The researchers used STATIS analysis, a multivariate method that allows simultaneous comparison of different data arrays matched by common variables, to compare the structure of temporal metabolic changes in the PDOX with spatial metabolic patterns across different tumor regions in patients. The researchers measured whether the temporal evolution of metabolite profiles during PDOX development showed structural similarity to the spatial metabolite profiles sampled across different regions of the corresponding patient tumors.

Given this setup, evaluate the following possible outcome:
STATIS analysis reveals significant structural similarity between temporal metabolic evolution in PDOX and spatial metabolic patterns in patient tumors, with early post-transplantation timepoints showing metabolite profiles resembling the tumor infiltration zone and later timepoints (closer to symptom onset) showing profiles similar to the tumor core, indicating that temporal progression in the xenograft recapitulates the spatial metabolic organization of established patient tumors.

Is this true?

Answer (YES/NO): YES